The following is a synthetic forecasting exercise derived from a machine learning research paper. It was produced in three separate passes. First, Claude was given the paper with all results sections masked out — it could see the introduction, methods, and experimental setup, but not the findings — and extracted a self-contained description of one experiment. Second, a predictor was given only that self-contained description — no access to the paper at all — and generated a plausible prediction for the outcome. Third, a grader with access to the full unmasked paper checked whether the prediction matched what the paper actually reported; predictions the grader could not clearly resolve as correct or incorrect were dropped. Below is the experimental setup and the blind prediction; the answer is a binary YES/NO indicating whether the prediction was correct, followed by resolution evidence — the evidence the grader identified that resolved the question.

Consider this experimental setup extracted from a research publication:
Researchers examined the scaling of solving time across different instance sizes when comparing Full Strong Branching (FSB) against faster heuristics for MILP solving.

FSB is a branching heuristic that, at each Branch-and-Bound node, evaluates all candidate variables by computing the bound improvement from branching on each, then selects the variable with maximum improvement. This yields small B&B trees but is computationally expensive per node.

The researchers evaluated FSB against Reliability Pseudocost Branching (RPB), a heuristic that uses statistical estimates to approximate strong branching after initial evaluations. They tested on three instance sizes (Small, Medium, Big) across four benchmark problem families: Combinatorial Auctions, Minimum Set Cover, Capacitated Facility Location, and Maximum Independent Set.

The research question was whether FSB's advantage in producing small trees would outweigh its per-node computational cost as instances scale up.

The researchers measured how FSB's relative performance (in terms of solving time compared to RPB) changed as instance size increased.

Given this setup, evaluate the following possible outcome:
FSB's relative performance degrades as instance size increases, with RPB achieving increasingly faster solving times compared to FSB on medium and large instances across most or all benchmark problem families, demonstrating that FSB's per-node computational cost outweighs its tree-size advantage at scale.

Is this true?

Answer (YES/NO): YES